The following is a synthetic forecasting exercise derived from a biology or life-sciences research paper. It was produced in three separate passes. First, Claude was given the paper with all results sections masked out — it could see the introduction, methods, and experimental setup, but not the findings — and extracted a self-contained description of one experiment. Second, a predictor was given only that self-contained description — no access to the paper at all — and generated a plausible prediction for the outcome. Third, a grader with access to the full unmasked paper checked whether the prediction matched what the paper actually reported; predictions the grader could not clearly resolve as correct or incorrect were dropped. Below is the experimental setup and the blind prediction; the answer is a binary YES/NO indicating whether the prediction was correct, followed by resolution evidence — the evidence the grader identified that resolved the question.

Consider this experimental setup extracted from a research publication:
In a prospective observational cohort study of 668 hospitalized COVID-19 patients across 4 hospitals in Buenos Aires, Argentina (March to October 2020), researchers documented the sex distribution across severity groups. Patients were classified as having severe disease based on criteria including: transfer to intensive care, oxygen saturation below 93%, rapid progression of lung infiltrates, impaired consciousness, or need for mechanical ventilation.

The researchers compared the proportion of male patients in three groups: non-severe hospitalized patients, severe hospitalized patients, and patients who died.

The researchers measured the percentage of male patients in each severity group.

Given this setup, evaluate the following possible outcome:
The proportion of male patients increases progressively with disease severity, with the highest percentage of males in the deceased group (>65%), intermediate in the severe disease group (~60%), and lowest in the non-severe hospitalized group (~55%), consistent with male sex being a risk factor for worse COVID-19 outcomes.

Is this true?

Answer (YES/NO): NO